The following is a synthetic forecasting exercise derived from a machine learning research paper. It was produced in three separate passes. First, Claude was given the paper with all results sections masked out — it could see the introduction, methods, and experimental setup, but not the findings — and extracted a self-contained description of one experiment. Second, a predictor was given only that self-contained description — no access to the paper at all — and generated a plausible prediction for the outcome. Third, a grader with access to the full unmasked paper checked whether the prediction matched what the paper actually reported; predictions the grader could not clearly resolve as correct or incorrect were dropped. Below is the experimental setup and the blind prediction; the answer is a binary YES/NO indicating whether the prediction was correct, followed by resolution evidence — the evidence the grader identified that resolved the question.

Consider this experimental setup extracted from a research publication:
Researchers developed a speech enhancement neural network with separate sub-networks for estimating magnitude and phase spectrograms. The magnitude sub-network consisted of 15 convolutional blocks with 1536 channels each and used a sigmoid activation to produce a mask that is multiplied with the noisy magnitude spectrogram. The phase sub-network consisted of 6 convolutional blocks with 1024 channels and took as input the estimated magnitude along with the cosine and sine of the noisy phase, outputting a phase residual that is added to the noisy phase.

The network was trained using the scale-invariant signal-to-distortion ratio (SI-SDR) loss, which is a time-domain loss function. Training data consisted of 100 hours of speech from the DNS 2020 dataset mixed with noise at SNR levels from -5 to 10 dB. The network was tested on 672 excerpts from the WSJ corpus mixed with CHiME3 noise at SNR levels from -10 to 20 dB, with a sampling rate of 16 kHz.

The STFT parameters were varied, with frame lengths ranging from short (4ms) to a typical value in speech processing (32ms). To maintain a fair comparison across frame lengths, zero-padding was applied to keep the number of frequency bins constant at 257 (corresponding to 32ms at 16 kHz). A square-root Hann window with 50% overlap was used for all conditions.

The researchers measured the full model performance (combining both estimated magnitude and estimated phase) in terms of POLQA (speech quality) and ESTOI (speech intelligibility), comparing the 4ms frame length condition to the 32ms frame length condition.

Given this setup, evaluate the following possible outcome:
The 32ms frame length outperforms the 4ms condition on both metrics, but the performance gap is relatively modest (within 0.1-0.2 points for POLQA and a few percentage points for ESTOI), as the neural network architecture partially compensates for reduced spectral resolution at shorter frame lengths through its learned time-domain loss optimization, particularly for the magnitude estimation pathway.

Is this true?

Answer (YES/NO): NO